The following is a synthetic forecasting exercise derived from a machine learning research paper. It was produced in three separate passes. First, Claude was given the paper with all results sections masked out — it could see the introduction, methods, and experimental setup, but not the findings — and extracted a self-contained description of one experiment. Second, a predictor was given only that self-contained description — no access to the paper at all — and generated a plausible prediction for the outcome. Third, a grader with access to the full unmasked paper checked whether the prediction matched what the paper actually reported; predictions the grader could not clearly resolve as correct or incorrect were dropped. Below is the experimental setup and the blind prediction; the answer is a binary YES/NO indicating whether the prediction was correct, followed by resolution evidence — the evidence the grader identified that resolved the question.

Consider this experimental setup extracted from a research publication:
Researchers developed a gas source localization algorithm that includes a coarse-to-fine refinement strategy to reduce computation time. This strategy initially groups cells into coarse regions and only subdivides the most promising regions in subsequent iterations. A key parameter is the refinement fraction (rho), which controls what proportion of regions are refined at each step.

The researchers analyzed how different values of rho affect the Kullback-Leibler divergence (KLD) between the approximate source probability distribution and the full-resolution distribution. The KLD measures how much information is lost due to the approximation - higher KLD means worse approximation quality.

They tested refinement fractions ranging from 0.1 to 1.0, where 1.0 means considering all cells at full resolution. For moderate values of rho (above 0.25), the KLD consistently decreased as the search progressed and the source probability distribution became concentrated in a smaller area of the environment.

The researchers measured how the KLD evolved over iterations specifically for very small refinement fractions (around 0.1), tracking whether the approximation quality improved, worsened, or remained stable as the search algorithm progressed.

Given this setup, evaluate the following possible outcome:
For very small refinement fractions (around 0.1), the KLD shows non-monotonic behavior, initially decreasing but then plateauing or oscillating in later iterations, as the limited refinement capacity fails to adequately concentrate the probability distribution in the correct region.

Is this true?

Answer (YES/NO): NO